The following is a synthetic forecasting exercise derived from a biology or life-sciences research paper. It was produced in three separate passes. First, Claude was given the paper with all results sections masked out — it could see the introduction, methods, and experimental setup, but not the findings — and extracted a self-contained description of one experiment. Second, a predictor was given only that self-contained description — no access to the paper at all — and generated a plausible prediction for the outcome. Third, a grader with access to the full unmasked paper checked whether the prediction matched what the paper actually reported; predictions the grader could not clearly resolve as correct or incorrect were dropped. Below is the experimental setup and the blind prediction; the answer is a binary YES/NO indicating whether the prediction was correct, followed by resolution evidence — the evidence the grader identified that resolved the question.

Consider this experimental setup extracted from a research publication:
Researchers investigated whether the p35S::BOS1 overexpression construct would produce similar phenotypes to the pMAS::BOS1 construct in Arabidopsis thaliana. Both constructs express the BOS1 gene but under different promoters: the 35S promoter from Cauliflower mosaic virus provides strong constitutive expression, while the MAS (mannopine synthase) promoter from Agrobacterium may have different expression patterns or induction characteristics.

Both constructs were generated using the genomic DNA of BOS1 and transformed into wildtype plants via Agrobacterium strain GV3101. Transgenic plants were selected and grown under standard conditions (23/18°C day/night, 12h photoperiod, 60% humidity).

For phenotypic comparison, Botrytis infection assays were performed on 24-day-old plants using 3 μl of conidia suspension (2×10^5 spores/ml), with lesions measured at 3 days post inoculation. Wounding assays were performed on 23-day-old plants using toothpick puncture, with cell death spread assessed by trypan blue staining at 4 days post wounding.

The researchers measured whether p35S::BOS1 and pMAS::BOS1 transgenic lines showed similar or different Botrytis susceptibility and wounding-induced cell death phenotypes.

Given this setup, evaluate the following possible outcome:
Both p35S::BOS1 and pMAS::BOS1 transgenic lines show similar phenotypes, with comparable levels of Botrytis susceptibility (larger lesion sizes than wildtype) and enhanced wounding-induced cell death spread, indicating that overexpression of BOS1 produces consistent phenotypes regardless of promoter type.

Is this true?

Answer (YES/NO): NO